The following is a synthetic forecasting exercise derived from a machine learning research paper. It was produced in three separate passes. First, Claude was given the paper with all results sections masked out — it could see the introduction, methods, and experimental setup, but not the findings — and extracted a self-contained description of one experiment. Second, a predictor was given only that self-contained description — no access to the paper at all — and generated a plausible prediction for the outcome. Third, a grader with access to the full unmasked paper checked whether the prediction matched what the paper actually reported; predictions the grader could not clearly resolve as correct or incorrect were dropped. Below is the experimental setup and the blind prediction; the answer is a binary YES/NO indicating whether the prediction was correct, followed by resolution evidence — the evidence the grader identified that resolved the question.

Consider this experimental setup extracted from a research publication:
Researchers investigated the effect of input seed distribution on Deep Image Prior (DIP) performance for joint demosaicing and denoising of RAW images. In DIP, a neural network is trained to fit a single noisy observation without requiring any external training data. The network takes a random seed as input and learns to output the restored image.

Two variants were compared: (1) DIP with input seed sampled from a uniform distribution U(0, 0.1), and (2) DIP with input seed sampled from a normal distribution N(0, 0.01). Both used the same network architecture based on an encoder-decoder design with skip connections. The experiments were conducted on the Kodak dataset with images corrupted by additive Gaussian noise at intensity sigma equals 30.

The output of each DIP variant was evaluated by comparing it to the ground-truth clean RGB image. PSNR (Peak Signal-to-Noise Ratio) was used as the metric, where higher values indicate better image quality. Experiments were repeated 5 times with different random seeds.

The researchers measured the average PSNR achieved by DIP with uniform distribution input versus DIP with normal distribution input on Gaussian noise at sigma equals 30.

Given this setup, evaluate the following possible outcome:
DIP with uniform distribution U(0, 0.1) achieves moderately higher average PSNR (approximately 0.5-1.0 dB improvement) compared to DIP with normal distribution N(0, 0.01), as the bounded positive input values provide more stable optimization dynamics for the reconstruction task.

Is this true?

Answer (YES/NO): NO